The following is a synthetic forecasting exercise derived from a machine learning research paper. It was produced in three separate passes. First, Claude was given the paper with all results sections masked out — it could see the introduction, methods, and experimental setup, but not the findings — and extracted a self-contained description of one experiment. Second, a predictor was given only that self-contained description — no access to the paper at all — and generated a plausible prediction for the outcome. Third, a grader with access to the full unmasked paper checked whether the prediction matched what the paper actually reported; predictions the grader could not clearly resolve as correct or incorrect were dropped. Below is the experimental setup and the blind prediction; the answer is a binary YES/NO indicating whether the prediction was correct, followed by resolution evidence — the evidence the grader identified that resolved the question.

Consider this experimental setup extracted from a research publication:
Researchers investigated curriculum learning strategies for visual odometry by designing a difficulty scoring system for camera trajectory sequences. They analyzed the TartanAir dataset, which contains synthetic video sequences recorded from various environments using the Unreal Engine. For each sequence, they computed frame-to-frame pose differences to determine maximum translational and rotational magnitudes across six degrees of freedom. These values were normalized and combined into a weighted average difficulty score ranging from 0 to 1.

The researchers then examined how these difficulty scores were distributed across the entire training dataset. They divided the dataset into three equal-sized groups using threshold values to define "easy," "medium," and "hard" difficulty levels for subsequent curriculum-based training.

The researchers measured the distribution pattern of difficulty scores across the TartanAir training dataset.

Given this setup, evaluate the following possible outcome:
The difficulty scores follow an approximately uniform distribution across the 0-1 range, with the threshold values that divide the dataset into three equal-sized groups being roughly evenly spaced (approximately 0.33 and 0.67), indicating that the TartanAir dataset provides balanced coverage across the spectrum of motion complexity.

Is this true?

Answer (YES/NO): NO